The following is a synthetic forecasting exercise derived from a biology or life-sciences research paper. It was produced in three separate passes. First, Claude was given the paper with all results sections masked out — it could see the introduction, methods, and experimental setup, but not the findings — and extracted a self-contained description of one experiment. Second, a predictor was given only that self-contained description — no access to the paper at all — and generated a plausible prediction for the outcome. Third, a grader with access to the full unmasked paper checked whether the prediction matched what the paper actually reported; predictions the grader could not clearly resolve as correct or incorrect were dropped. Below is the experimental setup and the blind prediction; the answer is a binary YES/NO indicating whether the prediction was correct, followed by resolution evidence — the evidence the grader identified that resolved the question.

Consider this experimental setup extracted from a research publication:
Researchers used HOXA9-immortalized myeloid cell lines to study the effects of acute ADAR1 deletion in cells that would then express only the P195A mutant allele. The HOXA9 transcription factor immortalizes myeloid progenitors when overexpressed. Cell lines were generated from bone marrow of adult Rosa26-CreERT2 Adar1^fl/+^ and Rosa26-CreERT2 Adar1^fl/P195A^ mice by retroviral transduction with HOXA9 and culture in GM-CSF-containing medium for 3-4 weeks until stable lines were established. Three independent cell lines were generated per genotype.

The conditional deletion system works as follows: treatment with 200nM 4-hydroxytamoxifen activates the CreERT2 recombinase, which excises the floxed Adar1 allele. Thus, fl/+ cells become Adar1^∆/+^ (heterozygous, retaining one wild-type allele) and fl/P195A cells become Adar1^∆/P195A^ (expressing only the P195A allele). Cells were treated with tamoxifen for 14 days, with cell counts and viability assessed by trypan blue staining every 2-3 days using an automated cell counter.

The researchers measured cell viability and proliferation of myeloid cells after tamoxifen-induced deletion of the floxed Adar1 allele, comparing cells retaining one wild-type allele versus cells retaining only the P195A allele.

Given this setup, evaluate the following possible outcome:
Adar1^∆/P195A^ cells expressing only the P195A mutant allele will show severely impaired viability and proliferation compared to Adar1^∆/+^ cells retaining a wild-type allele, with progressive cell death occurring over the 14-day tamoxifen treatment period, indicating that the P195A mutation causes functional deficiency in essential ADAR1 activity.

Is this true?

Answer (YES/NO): NO